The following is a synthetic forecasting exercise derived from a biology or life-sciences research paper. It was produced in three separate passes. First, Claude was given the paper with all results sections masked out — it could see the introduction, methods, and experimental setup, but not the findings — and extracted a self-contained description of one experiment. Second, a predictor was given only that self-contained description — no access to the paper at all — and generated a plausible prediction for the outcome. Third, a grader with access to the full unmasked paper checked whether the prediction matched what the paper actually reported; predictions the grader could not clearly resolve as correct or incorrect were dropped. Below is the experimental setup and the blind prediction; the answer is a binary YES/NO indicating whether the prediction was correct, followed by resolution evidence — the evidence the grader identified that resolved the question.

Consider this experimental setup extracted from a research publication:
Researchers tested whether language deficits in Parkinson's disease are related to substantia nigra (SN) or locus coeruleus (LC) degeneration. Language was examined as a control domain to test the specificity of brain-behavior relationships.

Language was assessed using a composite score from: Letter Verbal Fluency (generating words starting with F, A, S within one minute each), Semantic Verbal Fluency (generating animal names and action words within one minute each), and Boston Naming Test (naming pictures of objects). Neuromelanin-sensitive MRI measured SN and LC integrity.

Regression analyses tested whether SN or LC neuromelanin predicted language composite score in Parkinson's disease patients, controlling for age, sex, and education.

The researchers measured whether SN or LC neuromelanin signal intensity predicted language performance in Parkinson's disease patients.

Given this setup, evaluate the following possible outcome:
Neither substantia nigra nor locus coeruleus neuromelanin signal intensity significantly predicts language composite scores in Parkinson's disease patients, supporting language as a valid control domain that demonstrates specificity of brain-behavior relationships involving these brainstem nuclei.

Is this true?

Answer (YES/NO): YES